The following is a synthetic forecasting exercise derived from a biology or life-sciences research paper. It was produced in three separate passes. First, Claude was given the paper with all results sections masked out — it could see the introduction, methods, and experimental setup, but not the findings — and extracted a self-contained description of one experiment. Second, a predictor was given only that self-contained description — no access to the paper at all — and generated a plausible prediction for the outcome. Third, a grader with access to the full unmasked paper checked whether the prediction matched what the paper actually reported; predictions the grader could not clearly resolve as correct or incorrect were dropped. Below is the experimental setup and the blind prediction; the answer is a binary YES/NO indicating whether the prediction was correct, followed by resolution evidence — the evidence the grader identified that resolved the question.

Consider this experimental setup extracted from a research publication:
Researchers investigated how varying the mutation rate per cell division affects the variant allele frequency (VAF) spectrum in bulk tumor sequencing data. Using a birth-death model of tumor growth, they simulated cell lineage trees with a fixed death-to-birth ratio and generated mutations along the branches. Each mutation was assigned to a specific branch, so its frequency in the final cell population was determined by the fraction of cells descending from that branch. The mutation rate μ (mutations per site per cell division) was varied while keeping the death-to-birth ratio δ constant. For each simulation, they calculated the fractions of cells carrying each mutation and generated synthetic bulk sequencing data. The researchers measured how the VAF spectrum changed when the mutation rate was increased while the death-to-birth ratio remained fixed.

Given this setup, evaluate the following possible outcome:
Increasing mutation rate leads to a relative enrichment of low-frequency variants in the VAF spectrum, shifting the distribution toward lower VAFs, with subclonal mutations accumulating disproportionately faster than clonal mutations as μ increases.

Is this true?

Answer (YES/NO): NO